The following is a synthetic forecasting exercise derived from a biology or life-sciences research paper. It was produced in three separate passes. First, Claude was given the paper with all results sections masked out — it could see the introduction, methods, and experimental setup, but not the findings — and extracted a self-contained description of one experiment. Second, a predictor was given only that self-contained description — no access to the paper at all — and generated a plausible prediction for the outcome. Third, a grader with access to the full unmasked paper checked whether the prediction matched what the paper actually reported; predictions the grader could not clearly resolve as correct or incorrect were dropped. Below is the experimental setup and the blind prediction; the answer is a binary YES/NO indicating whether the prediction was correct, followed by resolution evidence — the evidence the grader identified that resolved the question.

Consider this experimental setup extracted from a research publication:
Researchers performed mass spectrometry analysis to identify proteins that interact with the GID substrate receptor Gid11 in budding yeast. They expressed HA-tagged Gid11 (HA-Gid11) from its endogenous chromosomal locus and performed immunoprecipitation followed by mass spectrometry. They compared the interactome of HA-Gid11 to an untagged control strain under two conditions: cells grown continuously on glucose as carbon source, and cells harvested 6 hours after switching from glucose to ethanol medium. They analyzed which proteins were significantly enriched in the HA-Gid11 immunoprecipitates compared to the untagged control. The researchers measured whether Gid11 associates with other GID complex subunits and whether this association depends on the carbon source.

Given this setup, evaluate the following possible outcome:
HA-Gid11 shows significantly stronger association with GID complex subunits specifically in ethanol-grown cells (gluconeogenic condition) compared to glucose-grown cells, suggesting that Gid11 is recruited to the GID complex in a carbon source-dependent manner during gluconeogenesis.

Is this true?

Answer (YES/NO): YES